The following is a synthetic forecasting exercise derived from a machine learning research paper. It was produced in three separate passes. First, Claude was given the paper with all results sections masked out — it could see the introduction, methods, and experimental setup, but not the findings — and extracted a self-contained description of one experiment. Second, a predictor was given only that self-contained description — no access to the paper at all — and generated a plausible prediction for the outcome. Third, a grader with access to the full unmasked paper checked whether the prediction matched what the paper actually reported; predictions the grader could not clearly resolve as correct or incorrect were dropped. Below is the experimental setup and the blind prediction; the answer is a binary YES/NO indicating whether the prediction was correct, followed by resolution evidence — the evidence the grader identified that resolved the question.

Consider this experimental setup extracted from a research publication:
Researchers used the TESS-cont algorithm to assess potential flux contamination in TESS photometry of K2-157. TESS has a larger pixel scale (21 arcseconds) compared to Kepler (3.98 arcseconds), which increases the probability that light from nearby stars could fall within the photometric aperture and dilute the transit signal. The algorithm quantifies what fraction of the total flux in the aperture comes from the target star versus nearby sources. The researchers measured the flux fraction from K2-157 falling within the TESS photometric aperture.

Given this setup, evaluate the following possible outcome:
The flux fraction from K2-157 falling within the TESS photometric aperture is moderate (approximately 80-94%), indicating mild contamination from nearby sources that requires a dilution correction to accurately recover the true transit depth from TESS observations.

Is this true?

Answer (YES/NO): NO